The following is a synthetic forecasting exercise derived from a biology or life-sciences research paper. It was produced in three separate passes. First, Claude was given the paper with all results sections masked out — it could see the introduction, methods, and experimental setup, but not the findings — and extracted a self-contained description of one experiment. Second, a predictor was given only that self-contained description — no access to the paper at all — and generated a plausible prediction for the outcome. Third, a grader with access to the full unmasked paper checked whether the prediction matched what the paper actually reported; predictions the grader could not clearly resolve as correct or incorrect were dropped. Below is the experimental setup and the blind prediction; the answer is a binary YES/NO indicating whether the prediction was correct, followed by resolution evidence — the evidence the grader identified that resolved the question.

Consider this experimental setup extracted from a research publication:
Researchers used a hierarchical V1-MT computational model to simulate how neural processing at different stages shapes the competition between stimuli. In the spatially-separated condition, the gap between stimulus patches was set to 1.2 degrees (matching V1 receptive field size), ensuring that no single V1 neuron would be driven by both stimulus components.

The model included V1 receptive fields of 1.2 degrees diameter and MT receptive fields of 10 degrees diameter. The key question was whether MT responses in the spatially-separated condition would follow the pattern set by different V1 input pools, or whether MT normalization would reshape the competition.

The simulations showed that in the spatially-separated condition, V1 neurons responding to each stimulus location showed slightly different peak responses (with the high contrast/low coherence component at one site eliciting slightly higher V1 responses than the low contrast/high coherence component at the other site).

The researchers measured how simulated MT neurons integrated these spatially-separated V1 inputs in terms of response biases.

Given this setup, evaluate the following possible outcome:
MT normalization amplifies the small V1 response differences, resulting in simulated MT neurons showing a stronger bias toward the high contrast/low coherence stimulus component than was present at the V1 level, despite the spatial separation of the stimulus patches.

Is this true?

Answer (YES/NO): NO